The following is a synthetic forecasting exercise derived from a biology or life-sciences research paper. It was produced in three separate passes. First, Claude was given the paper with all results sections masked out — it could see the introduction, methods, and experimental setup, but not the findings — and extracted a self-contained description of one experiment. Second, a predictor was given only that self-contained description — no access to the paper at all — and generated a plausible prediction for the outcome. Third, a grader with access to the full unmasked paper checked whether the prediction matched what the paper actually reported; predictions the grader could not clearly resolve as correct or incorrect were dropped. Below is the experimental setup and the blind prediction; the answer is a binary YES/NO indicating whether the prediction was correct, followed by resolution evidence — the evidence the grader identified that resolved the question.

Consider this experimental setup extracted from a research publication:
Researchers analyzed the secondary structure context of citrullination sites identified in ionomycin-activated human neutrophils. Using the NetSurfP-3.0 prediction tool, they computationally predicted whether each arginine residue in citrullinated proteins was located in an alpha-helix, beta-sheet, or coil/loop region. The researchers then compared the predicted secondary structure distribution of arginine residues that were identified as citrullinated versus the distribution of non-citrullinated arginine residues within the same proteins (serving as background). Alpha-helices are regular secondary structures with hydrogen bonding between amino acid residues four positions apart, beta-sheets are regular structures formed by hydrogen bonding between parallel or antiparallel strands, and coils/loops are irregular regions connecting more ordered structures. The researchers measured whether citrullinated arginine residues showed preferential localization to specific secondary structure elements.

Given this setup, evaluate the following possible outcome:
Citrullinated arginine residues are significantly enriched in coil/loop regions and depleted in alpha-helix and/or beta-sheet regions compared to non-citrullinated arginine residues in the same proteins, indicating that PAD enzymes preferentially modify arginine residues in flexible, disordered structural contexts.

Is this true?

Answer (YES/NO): YES